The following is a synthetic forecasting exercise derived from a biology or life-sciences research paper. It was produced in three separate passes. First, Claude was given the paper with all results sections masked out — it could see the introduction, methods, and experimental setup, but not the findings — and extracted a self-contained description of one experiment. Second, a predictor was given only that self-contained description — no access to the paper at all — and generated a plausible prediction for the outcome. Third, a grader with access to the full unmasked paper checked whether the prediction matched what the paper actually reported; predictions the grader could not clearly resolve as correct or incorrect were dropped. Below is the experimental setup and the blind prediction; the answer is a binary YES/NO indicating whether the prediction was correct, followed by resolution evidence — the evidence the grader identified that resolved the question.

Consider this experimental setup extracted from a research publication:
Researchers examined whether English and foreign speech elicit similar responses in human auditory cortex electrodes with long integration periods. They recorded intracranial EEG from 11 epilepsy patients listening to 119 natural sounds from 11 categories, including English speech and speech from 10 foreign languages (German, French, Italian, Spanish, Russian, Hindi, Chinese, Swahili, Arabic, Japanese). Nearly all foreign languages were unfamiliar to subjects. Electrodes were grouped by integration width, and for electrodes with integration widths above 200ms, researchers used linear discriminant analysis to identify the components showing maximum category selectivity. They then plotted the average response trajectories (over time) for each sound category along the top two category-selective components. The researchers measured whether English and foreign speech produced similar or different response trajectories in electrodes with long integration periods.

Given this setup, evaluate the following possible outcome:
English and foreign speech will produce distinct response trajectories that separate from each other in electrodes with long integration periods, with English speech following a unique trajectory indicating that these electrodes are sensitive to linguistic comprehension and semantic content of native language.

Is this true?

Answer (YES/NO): NO